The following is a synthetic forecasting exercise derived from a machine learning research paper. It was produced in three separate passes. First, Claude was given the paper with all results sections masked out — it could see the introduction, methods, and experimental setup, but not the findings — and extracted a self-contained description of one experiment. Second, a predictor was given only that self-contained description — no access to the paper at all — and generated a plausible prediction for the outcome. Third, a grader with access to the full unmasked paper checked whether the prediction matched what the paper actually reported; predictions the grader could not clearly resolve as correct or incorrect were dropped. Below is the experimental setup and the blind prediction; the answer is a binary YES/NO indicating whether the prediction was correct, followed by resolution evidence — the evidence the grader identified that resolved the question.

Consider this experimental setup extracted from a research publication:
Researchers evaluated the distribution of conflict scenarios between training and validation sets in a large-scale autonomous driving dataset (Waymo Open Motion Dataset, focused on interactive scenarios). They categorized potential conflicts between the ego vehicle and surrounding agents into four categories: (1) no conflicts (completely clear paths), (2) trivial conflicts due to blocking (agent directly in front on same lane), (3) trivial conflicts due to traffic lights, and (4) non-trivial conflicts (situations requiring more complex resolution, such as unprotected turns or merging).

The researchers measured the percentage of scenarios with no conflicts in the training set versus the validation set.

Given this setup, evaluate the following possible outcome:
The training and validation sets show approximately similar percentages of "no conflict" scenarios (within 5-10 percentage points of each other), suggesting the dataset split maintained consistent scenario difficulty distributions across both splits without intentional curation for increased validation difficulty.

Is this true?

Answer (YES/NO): NO